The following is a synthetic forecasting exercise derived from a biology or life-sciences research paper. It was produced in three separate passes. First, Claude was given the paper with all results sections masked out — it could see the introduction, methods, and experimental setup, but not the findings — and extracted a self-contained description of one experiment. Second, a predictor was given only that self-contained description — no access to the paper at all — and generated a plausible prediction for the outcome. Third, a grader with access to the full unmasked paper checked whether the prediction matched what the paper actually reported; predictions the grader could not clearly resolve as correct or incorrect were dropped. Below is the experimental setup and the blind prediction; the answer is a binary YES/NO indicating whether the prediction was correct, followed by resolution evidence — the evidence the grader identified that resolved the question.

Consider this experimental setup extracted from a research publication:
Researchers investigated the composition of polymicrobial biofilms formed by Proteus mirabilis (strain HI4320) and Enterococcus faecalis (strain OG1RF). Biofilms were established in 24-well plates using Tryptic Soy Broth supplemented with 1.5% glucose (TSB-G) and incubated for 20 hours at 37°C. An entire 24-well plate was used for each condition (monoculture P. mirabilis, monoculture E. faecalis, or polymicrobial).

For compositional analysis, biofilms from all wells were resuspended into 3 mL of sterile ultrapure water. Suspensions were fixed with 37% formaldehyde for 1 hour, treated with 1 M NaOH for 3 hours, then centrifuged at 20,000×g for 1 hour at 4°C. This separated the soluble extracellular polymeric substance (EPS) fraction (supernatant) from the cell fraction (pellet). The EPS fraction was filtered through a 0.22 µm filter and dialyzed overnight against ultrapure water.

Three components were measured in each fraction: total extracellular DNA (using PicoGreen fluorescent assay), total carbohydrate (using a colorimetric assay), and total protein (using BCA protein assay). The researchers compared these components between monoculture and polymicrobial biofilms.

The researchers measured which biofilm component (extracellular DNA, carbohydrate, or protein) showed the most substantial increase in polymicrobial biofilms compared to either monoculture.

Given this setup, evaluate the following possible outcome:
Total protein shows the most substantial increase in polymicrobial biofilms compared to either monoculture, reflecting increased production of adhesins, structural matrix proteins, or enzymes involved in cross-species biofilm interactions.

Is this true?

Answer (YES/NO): YES